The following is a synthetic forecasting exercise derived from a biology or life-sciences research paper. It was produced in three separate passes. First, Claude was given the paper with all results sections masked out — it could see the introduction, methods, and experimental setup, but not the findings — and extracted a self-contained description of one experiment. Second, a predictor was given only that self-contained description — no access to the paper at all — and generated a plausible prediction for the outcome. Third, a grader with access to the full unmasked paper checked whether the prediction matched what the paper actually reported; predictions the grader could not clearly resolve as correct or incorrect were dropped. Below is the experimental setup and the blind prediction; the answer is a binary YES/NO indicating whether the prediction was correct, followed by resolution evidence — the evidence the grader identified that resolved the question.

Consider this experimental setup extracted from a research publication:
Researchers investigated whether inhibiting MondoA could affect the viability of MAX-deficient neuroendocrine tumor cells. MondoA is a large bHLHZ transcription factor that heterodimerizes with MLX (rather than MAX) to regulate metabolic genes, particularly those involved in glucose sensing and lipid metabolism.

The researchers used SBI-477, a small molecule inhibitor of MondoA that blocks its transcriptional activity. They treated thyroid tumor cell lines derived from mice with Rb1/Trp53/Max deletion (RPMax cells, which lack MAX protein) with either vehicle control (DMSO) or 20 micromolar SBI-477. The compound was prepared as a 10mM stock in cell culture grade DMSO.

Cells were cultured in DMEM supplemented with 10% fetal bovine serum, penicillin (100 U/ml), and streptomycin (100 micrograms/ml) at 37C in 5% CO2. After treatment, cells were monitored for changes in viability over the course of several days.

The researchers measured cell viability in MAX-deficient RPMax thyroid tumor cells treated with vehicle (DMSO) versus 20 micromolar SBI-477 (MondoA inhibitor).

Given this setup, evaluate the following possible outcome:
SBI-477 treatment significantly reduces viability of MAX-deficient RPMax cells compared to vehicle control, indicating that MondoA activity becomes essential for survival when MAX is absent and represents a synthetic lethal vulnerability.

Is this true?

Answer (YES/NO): YES